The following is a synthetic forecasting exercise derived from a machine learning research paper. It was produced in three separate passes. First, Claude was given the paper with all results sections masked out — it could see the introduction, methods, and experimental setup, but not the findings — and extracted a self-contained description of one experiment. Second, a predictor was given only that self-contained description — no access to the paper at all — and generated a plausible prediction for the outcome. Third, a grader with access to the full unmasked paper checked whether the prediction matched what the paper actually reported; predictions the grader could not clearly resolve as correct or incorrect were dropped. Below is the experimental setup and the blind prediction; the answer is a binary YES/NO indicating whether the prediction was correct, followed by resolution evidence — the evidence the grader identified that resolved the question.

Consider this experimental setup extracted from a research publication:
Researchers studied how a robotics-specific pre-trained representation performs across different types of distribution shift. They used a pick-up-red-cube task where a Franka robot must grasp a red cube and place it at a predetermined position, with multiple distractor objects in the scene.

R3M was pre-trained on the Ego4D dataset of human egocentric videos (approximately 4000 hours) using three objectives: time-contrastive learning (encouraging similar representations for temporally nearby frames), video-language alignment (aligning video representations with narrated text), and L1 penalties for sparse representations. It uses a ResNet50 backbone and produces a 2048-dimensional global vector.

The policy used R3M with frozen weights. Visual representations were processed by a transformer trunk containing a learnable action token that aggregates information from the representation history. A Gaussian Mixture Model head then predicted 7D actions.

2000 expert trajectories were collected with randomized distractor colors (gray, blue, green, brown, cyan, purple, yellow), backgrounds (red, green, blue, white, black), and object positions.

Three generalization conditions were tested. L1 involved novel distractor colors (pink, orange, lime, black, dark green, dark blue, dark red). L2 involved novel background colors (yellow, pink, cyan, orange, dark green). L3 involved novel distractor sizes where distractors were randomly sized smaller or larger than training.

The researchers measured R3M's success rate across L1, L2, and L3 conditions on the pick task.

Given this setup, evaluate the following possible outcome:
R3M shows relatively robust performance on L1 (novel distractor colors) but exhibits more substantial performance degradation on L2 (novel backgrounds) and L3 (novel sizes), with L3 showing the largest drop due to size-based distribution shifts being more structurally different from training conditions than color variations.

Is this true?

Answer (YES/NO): NO